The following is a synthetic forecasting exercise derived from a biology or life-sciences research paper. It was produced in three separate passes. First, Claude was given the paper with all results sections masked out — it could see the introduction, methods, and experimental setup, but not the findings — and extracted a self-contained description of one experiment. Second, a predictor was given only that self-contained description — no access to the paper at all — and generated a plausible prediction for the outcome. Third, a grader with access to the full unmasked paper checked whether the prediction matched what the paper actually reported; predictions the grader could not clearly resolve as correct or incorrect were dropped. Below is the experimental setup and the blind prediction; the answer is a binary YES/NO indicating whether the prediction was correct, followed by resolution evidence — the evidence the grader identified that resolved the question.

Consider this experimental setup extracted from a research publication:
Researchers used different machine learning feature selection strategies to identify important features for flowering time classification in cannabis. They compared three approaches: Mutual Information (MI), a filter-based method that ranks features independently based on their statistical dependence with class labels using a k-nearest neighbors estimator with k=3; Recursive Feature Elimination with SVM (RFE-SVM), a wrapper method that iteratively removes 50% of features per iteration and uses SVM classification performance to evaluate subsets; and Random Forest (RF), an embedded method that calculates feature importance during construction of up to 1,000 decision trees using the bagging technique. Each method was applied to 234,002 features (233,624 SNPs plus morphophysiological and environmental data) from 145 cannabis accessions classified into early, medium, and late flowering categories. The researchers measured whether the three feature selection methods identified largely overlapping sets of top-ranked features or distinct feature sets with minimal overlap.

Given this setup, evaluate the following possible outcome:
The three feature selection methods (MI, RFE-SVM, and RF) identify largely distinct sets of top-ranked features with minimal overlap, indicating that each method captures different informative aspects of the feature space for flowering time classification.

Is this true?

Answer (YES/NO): NO